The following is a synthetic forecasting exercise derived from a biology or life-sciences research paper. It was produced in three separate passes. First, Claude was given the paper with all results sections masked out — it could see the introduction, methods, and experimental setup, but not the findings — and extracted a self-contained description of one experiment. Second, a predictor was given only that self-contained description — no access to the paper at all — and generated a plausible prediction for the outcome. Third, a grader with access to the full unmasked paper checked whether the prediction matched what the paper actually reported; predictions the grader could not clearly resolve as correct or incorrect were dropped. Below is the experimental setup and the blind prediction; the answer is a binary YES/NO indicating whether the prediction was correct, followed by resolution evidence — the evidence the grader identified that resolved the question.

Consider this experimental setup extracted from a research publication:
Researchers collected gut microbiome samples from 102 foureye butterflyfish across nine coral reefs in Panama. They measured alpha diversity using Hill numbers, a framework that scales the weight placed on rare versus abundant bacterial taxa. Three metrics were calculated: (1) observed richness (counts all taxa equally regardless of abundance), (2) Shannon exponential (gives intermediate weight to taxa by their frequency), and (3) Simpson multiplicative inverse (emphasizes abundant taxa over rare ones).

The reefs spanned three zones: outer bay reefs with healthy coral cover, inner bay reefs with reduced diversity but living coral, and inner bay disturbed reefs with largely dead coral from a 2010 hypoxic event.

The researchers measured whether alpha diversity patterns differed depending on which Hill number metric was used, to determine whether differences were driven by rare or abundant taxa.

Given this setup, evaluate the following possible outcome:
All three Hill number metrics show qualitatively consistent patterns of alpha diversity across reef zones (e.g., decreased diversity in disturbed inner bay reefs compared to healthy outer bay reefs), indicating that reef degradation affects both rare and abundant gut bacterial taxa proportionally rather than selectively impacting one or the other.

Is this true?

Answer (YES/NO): NO